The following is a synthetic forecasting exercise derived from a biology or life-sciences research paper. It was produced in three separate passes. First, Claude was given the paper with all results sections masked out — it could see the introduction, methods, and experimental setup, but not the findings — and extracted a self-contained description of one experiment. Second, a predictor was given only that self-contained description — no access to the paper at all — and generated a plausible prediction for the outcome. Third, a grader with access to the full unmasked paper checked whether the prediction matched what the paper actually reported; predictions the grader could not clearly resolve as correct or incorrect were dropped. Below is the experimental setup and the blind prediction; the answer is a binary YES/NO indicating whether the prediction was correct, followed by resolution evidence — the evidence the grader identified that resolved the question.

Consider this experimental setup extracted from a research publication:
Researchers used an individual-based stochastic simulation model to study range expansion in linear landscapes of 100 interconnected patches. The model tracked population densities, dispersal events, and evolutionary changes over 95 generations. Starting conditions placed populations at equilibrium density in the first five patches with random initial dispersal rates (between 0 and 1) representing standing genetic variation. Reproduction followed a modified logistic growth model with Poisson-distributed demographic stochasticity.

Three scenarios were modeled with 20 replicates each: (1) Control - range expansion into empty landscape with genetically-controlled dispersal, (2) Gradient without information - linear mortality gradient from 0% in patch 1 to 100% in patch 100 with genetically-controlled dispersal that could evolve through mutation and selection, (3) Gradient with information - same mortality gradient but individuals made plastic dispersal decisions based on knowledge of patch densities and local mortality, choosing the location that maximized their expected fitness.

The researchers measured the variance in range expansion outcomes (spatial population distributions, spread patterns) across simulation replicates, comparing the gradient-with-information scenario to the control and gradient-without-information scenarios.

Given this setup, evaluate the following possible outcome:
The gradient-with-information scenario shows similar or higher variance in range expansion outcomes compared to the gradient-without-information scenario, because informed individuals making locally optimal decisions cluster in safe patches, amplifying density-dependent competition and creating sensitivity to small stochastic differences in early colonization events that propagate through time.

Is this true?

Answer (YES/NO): NO